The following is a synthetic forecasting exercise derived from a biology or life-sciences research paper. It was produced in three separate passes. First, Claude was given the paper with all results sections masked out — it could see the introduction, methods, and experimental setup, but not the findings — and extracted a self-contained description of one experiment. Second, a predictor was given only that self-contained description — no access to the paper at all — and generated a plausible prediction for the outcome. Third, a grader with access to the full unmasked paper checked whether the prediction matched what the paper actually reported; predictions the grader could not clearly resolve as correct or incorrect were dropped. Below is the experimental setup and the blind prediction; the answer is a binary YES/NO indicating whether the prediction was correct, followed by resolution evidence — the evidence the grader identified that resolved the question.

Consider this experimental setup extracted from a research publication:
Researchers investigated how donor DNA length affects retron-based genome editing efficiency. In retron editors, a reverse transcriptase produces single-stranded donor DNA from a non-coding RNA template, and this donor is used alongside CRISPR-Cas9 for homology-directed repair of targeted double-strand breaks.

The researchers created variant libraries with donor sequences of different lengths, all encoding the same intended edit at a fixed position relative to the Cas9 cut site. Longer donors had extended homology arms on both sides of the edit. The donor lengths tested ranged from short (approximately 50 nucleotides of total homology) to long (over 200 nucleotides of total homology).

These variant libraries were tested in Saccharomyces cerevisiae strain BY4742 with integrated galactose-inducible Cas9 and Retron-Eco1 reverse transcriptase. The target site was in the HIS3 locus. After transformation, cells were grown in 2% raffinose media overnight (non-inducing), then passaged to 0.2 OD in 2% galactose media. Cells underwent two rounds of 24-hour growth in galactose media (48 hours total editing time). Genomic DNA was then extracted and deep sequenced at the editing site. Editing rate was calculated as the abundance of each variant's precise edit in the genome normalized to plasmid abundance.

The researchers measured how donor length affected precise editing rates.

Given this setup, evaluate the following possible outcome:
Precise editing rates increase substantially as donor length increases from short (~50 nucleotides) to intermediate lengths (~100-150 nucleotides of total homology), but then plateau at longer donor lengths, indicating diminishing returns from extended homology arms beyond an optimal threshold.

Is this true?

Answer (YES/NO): NO